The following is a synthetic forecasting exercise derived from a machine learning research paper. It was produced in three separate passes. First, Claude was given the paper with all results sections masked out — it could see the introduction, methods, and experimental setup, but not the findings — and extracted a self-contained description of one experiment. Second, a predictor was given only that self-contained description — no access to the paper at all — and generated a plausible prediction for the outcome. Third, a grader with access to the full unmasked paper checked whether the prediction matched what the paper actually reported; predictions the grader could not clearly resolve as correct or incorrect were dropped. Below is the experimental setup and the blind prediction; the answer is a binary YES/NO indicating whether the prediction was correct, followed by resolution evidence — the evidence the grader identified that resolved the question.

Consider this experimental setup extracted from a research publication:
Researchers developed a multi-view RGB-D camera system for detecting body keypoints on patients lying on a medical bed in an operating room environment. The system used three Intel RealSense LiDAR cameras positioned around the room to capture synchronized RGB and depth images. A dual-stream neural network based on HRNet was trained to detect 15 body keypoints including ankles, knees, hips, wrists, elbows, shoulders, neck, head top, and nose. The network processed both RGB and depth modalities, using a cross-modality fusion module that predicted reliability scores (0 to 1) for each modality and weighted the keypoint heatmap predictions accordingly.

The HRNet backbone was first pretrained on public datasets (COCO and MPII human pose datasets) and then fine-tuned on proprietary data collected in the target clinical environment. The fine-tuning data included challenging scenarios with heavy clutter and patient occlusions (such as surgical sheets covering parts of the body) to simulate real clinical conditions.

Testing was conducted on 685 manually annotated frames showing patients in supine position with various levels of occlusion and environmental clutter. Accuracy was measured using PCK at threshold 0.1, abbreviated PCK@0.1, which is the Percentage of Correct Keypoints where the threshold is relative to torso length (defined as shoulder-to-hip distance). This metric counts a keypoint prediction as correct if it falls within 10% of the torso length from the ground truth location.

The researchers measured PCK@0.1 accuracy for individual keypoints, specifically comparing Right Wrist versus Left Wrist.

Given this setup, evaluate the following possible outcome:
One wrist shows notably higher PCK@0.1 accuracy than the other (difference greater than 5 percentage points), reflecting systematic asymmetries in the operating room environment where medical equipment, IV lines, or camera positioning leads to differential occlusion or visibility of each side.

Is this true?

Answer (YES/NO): YES